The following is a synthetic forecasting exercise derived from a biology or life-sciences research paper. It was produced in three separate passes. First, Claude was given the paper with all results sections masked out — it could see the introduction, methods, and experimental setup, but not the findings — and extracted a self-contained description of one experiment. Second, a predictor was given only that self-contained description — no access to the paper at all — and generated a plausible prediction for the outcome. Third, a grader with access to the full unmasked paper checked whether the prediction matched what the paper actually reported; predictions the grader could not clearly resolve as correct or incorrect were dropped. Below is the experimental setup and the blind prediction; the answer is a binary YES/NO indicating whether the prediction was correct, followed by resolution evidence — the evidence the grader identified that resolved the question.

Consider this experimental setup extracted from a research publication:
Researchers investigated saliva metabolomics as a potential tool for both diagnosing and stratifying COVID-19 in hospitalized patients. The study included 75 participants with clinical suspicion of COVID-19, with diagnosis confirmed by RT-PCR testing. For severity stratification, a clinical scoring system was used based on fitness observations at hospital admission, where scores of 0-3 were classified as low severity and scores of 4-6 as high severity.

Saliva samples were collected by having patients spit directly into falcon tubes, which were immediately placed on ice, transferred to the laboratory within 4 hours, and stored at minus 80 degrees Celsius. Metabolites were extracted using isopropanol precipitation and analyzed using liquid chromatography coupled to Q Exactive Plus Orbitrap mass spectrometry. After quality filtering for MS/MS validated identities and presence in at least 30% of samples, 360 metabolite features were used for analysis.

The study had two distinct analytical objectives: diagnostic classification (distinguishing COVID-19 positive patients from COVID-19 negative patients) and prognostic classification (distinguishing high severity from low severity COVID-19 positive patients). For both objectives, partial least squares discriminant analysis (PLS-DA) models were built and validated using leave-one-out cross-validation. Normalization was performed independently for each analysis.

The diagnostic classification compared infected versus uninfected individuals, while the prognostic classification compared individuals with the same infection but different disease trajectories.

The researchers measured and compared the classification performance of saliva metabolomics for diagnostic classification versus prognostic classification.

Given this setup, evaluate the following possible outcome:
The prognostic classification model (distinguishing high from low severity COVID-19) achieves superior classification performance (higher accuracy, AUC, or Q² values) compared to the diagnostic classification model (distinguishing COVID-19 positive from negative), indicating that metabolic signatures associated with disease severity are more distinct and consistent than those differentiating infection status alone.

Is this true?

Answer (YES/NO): YES